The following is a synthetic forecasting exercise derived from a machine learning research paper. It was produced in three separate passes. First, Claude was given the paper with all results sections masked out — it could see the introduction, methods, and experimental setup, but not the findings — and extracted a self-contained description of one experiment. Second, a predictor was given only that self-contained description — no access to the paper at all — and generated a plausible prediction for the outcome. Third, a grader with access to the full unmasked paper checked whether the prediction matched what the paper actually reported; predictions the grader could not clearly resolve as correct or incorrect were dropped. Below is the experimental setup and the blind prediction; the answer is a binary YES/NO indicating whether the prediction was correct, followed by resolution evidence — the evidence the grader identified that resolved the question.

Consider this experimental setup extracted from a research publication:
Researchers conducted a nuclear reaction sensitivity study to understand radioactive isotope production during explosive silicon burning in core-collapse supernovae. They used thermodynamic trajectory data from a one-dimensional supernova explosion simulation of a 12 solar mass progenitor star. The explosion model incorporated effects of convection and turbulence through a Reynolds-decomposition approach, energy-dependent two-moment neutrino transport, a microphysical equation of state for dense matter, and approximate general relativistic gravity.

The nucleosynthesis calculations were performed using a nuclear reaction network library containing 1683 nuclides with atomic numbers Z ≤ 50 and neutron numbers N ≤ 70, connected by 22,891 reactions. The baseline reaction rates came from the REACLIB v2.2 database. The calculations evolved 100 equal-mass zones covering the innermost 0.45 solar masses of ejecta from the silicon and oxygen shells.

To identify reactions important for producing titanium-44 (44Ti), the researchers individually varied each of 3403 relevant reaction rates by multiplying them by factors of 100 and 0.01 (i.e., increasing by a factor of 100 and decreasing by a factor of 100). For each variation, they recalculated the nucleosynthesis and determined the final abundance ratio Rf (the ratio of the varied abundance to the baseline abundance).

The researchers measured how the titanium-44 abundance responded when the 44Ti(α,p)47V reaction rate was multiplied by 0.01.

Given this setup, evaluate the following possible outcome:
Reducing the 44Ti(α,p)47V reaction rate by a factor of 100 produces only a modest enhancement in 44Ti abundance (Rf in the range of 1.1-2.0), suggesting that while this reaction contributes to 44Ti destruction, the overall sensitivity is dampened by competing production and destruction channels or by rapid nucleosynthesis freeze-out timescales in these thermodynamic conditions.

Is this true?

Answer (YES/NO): NO